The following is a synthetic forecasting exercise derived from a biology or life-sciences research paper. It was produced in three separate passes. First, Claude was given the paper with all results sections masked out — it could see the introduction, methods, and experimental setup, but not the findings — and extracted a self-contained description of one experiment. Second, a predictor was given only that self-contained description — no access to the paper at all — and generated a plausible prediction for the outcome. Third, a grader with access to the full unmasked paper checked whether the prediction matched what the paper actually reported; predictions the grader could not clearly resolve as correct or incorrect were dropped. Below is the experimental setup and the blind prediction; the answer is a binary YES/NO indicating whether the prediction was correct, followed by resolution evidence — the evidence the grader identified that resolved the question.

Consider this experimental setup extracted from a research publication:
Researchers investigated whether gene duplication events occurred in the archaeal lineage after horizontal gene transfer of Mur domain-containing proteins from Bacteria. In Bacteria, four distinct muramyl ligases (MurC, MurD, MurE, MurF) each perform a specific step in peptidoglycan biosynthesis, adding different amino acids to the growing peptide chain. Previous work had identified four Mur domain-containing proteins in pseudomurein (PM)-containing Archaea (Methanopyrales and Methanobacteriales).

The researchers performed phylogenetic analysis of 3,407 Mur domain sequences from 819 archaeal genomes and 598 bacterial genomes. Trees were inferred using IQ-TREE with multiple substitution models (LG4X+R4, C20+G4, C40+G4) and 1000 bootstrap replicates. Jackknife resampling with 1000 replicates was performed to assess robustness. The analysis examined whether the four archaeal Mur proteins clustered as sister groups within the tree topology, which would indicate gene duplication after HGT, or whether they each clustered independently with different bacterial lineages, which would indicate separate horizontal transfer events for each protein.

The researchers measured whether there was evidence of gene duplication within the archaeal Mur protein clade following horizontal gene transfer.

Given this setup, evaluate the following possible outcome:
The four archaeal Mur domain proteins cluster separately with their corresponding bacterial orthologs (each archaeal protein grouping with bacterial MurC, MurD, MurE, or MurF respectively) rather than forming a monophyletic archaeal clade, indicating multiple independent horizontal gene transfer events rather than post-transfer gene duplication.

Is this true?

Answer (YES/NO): NO